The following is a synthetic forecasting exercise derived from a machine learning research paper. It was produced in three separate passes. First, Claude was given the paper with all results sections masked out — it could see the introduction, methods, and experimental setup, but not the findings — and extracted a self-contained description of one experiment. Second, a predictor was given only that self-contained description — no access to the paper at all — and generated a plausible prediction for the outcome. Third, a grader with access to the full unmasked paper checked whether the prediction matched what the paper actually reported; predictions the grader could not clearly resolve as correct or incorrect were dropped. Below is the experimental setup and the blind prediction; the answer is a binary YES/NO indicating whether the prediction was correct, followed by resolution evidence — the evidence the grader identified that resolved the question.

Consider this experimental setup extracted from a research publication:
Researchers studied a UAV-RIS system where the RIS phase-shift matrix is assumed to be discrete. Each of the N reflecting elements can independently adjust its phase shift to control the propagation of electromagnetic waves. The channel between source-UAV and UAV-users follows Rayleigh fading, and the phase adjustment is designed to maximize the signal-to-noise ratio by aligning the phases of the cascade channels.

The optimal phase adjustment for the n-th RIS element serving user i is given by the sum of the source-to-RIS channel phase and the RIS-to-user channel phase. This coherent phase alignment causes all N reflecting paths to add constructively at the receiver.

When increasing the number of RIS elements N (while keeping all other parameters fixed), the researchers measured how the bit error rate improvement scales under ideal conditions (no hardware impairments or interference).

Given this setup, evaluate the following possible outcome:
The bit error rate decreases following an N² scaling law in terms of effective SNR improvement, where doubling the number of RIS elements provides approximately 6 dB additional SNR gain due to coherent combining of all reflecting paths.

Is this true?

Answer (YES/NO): YES